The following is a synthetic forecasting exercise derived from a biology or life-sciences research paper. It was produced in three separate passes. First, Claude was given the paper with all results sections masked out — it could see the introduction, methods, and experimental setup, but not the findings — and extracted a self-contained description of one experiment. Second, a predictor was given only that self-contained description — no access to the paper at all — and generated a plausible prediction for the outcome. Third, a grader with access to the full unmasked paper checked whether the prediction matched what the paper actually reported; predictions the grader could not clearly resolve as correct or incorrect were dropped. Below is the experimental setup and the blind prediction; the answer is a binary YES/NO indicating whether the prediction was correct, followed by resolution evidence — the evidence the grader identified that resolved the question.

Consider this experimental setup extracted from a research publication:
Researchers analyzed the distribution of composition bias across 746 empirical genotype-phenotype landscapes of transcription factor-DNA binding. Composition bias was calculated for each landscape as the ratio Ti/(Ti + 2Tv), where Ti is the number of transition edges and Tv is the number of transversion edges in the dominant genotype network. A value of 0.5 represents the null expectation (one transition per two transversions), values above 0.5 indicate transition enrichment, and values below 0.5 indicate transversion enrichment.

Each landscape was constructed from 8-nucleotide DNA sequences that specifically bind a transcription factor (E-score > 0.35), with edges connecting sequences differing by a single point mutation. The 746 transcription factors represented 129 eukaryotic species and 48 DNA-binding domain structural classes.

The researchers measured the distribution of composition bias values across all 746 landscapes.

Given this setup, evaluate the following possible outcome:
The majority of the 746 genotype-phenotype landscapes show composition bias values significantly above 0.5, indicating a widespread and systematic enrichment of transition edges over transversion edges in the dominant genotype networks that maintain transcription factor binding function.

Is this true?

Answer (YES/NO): NO